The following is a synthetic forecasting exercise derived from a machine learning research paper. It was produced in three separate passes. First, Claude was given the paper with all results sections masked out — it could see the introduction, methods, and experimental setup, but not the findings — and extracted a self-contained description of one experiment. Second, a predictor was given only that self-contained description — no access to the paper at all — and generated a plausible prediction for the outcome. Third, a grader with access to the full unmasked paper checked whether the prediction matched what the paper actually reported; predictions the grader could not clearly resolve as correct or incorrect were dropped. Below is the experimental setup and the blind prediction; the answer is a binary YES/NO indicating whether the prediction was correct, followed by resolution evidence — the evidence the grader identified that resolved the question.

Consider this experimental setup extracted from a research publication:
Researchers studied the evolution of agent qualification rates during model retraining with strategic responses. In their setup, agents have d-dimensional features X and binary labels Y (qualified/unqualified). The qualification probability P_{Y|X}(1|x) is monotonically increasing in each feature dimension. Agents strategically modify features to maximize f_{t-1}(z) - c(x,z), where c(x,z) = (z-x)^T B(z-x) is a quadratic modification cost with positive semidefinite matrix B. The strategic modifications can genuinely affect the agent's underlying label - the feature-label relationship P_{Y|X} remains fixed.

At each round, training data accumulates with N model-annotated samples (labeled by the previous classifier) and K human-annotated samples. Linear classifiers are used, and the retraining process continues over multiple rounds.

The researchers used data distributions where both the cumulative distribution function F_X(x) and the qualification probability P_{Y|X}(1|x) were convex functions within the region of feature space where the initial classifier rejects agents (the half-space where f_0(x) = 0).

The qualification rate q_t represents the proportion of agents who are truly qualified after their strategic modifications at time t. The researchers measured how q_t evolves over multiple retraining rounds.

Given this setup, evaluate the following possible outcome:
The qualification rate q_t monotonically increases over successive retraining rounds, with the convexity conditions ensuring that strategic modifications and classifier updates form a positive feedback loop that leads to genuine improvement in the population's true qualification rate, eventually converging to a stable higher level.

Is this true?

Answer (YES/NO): NO